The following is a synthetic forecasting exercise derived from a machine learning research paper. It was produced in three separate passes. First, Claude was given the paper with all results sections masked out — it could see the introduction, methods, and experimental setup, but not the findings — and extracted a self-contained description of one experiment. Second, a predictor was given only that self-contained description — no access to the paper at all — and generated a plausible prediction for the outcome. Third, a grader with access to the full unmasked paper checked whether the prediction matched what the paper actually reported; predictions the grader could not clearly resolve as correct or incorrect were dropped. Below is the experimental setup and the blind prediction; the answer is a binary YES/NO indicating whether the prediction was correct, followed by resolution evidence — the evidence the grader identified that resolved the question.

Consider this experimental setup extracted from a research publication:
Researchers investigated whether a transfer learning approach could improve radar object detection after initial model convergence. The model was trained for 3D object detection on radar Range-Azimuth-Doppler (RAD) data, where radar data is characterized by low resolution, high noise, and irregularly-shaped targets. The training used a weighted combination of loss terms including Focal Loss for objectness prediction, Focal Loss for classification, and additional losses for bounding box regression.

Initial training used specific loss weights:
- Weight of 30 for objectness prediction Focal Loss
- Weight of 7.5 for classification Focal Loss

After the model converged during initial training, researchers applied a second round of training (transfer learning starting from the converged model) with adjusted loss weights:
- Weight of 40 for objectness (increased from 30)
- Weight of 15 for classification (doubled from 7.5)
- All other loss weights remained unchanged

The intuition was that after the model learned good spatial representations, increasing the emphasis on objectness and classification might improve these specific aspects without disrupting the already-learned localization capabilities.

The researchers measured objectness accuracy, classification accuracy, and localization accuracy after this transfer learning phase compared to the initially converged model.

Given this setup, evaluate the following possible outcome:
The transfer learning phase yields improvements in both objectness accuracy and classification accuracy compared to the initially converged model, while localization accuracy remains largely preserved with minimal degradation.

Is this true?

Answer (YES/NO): YES